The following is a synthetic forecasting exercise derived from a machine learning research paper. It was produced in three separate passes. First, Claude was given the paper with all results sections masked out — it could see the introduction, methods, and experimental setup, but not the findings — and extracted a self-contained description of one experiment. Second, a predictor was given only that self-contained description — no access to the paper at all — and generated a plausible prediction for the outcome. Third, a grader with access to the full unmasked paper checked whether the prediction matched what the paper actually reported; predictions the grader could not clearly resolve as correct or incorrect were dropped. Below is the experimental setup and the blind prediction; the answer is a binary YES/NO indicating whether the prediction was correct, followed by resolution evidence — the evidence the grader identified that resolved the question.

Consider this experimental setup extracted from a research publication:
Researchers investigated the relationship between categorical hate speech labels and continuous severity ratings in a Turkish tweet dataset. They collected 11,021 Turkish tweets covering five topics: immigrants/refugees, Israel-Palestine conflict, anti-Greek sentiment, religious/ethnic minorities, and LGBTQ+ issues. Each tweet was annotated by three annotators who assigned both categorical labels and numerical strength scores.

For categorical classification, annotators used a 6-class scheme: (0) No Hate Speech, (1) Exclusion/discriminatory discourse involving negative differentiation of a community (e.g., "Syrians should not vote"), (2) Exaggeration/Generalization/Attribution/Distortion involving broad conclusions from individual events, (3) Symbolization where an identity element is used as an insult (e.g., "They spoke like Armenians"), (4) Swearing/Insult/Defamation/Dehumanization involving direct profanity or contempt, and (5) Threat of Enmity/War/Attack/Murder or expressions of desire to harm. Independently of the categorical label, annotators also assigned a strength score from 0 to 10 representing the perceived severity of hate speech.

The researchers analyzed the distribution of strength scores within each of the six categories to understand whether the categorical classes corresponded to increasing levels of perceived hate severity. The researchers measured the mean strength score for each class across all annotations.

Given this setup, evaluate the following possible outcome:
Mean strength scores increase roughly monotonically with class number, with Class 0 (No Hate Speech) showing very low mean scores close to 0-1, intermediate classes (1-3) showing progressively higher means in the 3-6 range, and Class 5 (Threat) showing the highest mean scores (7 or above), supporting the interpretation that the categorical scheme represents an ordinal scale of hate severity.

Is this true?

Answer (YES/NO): NO